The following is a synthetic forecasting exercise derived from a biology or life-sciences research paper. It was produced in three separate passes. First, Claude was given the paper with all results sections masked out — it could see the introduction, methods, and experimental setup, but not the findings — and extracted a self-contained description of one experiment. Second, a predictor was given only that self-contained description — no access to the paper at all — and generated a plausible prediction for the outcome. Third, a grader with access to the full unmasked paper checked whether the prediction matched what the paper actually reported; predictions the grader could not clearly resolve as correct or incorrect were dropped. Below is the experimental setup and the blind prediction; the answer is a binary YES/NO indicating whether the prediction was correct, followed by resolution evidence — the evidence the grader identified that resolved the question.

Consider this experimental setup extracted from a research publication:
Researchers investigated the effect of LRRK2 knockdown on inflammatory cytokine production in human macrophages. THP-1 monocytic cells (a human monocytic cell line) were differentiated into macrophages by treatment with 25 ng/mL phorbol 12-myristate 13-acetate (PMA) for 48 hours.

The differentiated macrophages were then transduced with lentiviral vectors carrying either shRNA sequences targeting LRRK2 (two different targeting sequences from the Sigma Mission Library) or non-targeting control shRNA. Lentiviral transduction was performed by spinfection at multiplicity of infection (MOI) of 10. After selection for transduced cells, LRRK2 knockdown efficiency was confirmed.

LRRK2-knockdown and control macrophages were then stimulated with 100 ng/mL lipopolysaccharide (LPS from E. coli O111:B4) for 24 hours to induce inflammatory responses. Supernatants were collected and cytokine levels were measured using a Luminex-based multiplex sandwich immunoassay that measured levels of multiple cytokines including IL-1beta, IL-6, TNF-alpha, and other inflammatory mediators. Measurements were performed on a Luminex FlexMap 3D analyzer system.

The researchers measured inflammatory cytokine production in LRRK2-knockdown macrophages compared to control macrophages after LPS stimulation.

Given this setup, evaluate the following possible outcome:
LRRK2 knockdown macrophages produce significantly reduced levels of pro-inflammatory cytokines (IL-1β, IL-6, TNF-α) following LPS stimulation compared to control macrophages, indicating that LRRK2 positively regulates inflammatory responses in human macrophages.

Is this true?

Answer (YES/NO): NO